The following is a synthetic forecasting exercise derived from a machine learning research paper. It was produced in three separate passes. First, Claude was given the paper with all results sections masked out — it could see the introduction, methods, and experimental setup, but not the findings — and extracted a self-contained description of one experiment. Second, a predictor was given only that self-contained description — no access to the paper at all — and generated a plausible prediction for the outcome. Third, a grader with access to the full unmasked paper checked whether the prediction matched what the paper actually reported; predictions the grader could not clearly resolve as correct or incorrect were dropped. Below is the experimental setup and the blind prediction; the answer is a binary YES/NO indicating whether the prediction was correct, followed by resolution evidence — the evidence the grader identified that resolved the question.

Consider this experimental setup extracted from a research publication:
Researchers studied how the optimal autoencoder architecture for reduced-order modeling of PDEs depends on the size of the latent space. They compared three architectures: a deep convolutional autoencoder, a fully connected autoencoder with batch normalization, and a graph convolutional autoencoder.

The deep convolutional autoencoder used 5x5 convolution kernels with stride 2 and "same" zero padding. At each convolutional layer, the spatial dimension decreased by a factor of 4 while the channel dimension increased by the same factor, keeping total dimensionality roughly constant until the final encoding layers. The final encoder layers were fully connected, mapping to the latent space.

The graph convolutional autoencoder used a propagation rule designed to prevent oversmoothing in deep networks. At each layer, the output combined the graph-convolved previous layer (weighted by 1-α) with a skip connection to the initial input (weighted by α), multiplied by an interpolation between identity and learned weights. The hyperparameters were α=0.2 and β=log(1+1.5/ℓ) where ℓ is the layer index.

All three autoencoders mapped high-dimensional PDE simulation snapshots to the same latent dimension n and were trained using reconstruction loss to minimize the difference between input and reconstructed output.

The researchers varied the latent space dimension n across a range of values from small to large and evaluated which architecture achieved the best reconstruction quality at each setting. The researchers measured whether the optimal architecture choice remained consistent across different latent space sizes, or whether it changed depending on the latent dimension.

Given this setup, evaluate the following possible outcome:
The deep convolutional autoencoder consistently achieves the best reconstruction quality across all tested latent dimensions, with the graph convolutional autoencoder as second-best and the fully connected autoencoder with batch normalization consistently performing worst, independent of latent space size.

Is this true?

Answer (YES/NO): NO